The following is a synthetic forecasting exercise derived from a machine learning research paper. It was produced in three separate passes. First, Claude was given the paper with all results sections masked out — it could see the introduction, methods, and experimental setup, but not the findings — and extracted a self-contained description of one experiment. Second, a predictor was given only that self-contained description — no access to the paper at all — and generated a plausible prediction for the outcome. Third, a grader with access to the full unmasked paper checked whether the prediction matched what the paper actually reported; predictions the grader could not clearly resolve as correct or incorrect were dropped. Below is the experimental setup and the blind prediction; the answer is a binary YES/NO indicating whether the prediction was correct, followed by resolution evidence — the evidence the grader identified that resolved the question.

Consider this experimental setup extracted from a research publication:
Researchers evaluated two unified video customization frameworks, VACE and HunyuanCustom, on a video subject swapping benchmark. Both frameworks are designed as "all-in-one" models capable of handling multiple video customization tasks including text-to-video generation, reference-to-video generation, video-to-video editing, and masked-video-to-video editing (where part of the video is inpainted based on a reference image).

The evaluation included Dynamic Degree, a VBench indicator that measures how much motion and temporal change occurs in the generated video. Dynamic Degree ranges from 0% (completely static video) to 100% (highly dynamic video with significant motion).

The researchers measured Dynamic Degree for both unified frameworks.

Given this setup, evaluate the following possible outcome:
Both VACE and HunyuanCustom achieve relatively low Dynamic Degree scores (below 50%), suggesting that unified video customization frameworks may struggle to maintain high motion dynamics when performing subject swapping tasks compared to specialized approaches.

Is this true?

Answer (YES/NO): YES